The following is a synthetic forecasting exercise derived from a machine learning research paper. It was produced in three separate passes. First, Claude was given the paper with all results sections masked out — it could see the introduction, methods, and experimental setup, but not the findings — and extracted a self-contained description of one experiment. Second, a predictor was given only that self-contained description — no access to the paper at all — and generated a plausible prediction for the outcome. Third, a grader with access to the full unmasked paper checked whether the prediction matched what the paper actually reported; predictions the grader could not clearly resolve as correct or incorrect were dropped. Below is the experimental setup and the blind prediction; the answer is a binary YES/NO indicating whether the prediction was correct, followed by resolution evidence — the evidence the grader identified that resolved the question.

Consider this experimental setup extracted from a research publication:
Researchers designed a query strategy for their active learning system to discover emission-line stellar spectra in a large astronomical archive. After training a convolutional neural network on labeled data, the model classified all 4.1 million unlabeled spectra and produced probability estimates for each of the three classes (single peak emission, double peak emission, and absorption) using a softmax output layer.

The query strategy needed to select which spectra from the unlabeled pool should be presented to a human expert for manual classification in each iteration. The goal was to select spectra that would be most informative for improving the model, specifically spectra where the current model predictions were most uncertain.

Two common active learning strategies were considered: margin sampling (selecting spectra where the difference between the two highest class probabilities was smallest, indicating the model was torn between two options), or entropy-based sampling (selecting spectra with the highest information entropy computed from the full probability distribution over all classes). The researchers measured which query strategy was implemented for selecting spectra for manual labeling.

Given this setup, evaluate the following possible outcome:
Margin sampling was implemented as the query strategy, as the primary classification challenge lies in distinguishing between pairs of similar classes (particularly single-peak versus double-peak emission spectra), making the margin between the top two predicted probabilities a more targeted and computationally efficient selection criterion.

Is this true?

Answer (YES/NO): NO